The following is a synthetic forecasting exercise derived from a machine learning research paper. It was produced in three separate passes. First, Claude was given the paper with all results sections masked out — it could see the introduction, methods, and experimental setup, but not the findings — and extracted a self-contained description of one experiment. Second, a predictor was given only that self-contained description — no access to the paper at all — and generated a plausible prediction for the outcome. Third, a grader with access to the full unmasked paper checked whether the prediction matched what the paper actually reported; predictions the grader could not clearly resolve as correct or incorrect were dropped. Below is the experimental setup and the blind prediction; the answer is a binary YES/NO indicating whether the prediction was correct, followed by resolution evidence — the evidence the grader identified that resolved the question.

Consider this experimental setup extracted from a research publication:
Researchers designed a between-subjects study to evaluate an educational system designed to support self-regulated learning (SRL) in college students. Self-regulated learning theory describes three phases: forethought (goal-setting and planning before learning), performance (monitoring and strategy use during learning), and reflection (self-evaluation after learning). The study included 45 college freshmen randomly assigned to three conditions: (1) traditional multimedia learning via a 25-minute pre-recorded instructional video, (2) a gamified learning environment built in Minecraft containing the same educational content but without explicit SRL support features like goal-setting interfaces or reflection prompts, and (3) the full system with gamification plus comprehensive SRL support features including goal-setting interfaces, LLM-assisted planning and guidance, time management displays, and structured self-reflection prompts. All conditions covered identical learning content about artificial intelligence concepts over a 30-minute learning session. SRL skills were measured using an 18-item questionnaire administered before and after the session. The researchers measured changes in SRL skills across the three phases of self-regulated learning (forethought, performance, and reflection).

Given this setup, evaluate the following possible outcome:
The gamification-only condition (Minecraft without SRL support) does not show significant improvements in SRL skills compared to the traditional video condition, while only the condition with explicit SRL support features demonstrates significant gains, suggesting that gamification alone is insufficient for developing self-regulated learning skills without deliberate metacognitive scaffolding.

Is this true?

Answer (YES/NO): YES